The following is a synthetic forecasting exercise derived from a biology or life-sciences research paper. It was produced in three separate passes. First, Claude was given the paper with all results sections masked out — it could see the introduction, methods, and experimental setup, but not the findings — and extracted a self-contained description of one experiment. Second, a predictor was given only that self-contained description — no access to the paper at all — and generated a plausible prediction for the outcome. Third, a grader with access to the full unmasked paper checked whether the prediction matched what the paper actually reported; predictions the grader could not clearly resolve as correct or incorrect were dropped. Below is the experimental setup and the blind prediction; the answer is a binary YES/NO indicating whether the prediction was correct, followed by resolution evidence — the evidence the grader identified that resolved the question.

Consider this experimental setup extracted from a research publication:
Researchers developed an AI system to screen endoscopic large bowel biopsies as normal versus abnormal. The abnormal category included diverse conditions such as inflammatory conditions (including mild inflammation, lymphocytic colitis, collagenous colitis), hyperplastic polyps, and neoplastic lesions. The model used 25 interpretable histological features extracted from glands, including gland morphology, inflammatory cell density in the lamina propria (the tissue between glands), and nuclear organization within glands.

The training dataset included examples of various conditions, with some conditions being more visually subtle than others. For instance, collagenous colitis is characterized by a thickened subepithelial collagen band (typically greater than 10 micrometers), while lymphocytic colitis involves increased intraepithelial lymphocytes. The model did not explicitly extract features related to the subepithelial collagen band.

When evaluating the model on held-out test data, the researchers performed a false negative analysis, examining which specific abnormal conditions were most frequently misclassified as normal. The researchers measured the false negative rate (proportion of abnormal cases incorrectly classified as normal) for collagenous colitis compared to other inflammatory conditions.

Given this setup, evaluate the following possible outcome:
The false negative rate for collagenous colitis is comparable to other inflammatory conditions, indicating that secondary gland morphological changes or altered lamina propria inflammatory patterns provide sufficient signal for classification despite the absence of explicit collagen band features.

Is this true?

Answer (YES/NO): NO